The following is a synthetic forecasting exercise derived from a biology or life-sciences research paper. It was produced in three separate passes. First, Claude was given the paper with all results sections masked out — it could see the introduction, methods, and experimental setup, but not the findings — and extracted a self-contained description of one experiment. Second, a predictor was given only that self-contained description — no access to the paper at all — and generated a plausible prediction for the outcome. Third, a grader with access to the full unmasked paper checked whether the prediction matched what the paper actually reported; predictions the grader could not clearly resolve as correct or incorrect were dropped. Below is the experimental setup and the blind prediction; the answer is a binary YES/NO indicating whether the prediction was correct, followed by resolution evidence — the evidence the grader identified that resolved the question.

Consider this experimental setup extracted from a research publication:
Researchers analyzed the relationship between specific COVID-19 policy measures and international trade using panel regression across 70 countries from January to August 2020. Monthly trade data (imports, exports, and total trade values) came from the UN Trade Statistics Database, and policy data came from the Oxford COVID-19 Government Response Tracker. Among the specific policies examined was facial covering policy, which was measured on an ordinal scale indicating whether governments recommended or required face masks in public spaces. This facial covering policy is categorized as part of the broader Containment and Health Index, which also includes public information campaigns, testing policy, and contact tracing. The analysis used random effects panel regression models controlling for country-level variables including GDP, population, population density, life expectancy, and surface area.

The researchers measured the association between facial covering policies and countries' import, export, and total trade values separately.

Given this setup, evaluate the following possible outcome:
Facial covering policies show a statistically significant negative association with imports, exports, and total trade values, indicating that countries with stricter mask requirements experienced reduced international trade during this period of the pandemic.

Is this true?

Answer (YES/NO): NO